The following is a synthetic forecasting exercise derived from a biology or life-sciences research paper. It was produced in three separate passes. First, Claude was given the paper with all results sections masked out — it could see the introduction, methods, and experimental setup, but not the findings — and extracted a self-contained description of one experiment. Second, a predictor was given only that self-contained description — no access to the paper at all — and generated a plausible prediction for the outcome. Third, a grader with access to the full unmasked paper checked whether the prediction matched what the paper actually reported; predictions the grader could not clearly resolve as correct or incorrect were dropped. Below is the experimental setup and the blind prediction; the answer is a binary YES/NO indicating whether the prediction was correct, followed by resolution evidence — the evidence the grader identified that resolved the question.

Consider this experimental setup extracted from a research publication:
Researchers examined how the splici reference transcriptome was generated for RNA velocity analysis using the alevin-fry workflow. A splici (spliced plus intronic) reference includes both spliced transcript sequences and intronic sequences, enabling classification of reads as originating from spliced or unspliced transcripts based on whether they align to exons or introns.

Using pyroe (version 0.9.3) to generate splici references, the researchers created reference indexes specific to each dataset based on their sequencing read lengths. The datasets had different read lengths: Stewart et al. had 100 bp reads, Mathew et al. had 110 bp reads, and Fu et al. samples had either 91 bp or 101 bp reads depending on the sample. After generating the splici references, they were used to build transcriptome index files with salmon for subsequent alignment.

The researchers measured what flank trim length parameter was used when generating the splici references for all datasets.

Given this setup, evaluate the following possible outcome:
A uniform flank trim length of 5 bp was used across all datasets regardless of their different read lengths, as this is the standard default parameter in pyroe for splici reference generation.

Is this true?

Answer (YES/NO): YES